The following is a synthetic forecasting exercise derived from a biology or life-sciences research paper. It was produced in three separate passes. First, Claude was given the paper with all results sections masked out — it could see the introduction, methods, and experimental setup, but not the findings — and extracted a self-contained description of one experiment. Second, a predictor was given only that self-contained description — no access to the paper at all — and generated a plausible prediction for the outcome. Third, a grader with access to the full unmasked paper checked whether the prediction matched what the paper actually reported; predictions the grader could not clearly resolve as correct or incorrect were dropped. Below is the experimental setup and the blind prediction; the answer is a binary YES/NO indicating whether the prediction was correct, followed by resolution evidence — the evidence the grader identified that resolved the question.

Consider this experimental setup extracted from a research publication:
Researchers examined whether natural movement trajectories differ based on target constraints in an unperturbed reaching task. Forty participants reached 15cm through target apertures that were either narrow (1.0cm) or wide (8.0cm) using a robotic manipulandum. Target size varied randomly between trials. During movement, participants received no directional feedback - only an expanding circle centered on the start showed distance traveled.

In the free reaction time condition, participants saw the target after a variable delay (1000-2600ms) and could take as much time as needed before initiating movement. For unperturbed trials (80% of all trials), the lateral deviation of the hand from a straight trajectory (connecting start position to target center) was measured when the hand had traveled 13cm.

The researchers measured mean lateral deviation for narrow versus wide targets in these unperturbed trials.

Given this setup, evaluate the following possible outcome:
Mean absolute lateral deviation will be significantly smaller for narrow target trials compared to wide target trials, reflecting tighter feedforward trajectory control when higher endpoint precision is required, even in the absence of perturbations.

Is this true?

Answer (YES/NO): NO